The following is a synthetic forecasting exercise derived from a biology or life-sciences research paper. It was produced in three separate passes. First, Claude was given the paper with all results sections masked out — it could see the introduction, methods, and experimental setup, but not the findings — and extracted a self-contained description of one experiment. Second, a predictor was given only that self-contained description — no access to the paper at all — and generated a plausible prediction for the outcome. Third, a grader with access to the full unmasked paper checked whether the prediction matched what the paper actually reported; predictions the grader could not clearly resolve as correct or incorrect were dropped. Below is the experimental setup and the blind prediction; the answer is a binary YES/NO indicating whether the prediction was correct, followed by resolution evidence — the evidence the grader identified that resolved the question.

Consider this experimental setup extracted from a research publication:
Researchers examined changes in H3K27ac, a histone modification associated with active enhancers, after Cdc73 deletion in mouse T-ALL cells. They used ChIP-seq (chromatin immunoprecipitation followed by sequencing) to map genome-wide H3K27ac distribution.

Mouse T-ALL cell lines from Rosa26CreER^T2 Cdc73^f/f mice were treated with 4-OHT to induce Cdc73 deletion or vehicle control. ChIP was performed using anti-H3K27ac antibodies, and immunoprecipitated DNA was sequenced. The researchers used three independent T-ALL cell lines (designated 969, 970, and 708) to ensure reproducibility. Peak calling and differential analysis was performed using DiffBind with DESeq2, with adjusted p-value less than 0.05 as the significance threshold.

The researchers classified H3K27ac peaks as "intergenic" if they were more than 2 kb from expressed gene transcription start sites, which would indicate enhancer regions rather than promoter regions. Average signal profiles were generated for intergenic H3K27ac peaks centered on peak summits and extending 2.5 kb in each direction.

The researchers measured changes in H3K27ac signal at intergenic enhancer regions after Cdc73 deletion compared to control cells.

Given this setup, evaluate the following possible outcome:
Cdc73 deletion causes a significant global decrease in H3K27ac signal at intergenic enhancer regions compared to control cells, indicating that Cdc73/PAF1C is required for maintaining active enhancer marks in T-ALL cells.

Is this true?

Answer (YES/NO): YES